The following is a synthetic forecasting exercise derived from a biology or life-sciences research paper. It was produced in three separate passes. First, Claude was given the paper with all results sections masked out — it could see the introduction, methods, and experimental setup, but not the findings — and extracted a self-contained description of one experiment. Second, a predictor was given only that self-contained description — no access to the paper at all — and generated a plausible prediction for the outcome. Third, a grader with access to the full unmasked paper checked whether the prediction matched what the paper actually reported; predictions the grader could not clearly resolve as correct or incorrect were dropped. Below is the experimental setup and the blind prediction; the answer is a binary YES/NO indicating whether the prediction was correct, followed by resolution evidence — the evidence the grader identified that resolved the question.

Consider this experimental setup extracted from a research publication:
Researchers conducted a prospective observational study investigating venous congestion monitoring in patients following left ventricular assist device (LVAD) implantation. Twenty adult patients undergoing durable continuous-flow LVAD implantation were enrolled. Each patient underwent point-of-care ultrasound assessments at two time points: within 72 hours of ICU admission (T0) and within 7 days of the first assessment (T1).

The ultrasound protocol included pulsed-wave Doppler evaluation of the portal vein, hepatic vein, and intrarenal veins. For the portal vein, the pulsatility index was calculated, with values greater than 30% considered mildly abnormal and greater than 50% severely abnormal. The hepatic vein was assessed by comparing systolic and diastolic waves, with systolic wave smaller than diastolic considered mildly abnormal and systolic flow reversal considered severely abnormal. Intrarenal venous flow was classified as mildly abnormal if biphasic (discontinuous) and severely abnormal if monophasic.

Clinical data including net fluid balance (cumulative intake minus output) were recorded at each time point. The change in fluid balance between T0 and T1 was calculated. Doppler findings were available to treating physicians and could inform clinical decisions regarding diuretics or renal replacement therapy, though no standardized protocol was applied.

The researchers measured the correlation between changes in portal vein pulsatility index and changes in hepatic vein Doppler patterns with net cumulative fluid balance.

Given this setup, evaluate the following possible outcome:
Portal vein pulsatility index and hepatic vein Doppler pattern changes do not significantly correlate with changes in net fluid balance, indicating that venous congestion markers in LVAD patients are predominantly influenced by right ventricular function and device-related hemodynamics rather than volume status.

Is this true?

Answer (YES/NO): NO